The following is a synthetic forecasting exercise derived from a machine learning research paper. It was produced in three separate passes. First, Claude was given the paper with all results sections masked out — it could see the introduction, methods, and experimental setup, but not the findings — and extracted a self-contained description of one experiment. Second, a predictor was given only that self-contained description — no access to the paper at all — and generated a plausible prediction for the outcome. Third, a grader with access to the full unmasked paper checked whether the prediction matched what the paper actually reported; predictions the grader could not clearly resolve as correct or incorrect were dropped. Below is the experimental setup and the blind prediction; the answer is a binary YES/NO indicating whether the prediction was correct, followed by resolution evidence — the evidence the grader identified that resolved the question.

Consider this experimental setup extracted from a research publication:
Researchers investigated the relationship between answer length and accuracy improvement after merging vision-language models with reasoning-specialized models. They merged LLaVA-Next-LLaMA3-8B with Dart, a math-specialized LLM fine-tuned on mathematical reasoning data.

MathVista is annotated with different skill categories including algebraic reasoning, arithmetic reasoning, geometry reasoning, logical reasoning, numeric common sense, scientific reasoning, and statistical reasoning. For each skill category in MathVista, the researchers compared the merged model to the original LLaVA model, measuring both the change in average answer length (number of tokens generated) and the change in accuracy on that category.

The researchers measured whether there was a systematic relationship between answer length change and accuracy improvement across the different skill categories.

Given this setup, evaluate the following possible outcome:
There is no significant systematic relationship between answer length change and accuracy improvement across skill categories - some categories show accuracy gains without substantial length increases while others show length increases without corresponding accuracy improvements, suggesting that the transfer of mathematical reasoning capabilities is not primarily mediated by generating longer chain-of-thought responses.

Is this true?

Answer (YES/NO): NO